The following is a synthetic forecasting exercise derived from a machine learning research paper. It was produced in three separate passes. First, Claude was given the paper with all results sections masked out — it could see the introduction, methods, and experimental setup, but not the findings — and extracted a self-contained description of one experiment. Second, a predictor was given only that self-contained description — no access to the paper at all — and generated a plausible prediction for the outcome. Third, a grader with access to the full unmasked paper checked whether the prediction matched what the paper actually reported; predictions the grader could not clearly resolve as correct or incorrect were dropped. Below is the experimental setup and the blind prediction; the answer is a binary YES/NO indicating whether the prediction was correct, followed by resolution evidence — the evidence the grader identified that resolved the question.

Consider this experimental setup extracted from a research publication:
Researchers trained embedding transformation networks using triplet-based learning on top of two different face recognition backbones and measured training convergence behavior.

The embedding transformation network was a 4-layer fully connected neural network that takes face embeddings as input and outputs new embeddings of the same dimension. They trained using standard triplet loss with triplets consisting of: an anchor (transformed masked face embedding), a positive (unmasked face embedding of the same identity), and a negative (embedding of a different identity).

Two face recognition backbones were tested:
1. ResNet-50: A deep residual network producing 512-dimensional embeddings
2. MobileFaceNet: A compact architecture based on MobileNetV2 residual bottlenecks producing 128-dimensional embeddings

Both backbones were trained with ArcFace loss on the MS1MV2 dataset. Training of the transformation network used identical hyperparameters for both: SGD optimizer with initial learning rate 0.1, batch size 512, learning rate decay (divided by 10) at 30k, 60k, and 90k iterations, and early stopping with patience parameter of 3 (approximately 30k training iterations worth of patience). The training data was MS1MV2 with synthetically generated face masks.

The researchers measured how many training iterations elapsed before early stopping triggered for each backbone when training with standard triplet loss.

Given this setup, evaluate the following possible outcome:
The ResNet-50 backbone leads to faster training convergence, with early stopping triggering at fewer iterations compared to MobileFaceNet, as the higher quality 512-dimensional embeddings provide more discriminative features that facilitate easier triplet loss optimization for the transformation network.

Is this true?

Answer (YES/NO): NO